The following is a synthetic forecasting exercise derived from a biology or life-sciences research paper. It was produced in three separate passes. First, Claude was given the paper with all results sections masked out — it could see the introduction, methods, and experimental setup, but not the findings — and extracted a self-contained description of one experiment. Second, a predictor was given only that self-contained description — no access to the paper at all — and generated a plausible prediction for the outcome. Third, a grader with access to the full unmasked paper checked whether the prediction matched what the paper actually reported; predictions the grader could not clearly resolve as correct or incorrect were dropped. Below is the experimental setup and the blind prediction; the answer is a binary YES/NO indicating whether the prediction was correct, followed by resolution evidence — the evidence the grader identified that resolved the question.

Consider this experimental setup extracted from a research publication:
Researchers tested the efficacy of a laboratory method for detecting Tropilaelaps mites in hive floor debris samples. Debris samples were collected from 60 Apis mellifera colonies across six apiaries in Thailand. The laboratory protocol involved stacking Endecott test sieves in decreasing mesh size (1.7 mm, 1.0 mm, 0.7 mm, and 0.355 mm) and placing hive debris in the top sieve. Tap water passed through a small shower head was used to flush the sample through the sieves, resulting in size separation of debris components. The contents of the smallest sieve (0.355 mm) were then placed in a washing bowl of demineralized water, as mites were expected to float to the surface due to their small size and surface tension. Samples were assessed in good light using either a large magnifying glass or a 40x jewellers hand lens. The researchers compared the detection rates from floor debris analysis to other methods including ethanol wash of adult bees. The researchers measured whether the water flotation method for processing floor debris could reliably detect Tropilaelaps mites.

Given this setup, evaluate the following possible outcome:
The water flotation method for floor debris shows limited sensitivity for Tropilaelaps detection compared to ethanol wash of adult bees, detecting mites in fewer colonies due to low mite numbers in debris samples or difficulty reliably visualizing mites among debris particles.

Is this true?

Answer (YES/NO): NO